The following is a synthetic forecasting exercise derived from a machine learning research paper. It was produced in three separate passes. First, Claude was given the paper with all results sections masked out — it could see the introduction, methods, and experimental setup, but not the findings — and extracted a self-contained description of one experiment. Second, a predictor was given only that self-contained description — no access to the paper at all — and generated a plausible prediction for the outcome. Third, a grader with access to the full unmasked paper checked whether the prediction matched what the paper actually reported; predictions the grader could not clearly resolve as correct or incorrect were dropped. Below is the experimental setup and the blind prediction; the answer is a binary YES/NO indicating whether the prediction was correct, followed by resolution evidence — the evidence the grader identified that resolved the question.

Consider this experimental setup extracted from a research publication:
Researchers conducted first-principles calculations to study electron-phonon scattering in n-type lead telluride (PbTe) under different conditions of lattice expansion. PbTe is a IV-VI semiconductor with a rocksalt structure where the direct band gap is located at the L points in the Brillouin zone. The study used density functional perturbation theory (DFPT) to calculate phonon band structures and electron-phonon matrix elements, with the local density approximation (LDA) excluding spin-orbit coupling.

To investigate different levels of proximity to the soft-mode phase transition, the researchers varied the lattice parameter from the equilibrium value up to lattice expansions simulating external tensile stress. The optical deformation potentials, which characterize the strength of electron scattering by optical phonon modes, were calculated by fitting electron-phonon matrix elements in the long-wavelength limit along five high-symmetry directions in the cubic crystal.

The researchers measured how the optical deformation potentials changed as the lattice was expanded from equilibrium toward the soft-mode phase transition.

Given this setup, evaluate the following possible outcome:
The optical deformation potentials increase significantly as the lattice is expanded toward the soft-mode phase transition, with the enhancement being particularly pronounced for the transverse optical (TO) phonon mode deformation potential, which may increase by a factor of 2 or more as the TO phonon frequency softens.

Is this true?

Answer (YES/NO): NO